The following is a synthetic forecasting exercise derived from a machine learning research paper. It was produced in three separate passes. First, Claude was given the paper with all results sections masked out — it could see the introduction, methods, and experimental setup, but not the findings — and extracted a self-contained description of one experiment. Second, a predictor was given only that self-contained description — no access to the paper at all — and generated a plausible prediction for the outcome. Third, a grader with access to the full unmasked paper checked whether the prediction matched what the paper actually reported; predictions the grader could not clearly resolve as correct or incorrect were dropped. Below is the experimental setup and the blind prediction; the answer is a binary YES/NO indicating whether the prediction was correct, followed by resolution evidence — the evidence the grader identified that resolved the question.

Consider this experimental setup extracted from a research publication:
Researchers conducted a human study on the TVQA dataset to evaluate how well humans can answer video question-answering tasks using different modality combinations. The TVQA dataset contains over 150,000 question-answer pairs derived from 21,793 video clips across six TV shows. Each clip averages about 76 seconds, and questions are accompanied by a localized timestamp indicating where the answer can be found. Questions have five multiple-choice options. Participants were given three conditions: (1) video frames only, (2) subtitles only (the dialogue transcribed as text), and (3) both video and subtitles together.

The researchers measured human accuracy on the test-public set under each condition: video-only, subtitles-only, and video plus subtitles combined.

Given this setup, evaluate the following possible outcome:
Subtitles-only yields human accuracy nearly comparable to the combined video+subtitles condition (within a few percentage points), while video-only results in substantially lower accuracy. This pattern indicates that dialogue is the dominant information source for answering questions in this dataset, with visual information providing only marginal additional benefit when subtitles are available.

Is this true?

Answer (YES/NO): NO